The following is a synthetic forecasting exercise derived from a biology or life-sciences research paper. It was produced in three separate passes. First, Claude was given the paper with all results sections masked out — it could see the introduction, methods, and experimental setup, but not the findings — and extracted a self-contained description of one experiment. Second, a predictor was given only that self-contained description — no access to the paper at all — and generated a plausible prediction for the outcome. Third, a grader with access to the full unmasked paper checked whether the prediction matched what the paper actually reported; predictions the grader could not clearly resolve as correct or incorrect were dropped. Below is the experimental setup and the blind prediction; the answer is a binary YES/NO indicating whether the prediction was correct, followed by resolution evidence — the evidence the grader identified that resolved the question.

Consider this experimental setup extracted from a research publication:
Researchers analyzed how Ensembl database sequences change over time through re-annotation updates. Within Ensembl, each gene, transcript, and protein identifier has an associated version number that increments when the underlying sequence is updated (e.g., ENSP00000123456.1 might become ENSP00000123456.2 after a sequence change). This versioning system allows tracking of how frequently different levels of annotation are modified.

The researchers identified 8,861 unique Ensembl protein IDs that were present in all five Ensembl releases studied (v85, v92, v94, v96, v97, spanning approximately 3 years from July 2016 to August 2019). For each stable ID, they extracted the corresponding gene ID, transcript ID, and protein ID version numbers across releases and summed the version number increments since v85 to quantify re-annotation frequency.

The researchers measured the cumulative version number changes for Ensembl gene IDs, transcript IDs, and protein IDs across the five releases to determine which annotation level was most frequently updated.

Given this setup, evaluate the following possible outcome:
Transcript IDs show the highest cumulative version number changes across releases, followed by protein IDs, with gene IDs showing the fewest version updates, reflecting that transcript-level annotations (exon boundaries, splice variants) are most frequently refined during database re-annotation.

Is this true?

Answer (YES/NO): NO